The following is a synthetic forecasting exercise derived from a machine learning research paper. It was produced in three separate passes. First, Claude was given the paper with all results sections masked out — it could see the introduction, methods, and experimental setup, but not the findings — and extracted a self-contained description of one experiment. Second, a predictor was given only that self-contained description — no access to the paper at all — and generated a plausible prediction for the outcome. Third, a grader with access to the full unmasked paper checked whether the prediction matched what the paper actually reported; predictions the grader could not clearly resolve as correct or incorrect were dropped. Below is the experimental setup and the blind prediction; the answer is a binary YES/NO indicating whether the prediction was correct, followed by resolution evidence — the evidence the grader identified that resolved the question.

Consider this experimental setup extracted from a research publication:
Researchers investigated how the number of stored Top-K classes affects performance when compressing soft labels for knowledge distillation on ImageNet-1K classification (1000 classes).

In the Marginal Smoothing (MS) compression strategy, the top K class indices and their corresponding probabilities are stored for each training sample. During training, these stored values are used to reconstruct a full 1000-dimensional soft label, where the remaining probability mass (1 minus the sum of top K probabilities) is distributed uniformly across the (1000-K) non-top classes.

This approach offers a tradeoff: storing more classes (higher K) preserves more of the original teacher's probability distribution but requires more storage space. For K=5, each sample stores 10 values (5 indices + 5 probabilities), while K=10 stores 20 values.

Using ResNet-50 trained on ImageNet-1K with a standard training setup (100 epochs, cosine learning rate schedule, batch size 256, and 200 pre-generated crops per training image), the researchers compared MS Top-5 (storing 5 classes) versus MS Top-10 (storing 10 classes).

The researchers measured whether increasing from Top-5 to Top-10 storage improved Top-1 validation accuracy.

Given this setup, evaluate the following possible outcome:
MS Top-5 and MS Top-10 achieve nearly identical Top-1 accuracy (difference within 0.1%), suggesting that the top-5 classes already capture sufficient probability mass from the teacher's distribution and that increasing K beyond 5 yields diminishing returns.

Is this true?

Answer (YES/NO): YES